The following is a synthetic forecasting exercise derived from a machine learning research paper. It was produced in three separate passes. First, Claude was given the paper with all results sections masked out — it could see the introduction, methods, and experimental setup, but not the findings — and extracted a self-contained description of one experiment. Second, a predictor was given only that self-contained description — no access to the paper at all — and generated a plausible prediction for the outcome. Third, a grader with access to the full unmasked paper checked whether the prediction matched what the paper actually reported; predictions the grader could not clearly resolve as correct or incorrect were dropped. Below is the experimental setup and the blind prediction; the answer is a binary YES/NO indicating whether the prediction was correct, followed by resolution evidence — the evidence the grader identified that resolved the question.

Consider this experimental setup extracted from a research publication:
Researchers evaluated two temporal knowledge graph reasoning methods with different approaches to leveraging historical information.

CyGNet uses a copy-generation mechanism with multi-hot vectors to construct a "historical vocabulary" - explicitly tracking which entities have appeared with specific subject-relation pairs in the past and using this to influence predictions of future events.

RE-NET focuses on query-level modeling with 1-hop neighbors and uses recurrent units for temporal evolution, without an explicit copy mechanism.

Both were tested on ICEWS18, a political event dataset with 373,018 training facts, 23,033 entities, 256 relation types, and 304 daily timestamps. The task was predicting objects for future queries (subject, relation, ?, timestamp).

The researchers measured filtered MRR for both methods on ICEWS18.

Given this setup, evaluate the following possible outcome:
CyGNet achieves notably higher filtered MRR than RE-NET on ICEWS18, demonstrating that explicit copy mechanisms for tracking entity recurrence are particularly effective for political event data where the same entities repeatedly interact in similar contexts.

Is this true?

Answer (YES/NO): NO